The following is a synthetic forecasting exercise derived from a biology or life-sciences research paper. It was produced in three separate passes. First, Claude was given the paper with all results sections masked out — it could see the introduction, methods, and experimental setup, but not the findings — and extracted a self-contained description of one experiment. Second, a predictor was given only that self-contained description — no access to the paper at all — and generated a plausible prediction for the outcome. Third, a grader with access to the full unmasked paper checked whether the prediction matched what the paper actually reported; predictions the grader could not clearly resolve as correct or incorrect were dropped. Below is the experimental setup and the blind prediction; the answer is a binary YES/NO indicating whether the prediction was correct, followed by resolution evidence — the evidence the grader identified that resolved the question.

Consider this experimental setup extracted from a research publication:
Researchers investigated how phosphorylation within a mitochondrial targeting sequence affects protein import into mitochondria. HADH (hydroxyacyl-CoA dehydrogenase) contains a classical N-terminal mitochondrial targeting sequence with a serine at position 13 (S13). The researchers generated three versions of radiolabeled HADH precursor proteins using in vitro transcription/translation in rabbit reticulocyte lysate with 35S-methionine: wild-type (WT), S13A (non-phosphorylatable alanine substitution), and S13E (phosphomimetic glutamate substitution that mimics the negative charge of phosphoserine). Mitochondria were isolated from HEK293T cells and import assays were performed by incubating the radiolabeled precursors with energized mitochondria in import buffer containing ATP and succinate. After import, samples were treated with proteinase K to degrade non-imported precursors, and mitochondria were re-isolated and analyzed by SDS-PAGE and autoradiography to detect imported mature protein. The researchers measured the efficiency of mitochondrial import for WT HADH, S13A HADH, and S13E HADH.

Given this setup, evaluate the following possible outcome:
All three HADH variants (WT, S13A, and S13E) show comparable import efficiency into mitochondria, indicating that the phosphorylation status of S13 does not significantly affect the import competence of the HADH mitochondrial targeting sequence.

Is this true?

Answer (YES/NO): NO